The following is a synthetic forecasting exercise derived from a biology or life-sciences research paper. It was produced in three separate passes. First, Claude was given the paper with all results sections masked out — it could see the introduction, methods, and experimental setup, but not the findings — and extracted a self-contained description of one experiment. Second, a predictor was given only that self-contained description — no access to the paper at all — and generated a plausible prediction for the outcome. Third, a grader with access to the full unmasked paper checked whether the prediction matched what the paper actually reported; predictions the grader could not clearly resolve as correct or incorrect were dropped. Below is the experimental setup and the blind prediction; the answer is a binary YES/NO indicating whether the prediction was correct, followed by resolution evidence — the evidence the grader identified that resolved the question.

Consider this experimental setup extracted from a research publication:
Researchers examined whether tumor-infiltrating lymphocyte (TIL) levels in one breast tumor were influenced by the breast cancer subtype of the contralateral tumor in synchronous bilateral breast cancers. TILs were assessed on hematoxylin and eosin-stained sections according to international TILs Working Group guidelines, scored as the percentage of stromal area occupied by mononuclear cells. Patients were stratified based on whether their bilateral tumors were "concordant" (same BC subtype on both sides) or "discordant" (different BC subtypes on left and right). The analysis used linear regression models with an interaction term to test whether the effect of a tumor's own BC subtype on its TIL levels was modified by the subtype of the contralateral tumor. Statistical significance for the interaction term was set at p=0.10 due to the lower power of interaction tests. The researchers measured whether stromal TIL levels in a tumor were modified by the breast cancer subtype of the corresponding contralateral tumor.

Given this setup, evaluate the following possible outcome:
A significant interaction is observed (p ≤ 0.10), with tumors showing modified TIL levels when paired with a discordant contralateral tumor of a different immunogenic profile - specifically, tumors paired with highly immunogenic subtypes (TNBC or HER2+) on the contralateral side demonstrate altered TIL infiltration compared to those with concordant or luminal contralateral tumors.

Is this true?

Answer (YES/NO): NO